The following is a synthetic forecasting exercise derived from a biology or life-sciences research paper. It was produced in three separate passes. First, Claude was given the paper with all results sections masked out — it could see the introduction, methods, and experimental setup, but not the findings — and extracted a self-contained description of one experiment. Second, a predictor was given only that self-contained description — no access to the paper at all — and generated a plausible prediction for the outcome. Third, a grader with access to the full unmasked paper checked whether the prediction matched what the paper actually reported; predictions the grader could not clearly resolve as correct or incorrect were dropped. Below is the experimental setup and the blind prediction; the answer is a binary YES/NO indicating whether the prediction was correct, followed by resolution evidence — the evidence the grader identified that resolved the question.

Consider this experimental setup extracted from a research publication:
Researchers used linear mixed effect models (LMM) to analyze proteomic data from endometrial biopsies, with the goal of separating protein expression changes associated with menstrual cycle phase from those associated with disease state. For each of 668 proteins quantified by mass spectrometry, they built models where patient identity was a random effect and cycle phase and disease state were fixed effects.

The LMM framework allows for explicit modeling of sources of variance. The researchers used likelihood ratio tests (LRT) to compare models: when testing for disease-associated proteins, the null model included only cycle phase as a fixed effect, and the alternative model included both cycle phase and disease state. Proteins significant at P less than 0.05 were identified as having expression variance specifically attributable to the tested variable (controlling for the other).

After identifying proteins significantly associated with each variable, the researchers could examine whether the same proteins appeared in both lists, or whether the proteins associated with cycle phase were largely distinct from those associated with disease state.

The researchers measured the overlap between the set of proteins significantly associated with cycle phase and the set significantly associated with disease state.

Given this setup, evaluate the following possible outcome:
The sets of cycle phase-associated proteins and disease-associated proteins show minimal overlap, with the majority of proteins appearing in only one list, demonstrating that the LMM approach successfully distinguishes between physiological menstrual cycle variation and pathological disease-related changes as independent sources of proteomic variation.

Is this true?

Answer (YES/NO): NO